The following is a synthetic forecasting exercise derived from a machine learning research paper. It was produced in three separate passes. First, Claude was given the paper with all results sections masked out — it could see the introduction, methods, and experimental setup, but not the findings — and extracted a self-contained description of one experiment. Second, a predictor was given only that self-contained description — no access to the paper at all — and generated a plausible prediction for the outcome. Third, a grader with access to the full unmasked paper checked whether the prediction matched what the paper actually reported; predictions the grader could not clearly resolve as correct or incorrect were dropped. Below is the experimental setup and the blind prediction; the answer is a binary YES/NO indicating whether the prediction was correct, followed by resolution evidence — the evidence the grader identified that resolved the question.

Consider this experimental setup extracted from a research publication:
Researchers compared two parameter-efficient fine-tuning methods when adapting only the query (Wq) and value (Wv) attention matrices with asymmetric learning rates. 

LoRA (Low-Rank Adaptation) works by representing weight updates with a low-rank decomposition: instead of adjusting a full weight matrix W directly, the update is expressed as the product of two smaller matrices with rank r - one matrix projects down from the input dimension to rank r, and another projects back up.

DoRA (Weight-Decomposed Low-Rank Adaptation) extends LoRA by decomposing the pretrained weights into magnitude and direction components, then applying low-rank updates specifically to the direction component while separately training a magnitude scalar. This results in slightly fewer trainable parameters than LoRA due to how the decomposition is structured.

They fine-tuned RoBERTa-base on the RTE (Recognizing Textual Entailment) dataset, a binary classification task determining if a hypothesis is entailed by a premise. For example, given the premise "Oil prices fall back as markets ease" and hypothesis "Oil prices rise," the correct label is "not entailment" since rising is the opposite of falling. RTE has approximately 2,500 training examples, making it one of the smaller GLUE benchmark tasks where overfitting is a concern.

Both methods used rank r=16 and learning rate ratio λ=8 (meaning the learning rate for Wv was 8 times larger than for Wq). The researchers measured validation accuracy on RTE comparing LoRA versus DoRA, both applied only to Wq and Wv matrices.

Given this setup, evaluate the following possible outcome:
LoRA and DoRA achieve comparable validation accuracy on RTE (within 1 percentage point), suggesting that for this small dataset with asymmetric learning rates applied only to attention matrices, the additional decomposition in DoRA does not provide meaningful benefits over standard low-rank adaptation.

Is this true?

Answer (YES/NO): NO